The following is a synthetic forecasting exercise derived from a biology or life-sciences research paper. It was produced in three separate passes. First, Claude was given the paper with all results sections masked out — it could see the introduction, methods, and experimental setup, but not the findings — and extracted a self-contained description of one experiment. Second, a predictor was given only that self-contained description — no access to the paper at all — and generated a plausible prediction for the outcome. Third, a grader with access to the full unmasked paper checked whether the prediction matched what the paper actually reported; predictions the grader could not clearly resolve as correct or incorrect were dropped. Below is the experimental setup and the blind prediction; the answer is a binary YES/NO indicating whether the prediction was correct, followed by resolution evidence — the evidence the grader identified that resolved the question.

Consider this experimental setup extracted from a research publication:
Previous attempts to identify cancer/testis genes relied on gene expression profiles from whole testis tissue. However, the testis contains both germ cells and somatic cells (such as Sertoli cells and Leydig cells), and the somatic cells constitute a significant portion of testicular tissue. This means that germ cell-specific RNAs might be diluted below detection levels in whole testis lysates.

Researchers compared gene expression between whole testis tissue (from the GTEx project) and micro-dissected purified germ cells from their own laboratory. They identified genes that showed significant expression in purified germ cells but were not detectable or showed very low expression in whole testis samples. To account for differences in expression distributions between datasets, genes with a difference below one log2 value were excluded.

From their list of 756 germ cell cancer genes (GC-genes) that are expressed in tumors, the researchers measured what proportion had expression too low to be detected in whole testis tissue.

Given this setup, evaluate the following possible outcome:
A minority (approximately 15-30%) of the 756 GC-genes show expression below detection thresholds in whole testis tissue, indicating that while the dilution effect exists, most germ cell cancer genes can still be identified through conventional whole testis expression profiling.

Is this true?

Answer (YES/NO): NO